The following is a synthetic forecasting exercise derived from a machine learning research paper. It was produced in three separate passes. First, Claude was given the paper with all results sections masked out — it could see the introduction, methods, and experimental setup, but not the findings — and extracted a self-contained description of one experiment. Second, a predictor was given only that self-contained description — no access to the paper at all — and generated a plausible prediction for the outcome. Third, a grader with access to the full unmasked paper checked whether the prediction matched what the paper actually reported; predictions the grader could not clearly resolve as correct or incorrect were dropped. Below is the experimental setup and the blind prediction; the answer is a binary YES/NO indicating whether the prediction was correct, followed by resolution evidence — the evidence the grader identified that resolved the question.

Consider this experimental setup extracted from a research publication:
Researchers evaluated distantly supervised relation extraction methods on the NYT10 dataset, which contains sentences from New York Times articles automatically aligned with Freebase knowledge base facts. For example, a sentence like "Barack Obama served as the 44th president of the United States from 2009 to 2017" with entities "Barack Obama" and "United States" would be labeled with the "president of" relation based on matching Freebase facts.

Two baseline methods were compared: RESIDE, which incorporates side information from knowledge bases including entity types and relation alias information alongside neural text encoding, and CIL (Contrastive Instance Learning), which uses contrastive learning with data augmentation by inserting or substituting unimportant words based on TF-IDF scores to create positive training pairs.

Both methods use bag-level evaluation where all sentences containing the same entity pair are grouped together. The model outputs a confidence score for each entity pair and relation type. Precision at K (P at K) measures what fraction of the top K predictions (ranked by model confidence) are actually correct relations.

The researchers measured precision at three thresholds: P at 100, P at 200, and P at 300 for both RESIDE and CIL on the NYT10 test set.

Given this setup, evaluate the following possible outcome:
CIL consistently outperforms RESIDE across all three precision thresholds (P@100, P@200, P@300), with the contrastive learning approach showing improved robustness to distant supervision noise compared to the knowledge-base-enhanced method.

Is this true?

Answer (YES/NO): NO